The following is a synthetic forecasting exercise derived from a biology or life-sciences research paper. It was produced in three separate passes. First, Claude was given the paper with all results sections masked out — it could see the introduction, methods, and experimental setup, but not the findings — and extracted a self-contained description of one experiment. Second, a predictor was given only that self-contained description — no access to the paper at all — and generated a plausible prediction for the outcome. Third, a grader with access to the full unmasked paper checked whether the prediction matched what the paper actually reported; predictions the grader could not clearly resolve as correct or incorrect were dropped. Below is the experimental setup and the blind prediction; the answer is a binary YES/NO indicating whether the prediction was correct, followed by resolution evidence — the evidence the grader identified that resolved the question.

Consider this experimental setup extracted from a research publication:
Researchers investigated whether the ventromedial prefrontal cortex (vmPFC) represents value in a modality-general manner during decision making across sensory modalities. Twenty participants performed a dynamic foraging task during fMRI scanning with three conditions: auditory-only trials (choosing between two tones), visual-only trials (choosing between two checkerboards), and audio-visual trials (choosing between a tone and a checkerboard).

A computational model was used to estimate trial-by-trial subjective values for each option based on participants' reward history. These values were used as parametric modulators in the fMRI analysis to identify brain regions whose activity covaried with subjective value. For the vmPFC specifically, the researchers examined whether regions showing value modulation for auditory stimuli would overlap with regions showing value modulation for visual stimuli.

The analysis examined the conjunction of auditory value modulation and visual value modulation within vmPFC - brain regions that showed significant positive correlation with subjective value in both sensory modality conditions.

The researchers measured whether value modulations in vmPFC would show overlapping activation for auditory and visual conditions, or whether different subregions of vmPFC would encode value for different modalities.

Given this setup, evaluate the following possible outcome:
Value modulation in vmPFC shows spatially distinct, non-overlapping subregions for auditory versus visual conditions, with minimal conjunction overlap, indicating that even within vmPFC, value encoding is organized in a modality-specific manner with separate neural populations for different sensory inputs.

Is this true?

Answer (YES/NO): NO